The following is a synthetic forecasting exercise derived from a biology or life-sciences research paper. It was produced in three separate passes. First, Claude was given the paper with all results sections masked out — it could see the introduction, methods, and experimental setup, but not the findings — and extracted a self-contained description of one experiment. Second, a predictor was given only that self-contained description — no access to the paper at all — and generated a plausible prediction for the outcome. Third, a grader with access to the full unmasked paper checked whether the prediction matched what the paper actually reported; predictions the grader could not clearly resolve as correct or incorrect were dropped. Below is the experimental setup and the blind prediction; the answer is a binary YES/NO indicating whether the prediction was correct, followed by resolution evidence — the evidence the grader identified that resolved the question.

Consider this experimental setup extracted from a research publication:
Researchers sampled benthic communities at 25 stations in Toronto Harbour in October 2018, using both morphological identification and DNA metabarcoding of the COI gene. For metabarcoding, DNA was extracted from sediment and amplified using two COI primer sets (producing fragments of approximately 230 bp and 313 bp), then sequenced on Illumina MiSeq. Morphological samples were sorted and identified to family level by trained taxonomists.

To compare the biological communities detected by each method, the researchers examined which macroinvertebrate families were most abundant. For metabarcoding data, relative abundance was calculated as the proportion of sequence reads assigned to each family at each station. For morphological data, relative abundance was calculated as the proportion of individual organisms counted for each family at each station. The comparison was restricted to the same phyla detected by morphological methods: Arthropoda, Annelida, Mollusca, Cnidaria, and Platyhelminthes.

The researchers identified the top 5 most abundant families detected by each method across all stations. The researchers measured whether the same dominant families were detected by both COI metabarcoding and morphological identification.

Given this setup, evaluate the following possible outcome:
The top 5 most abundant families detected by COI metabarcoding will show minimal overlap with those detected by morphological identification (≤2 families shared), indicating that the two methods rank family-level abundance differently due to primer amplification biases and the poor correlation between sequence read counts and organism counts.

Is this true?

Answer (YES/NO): NO